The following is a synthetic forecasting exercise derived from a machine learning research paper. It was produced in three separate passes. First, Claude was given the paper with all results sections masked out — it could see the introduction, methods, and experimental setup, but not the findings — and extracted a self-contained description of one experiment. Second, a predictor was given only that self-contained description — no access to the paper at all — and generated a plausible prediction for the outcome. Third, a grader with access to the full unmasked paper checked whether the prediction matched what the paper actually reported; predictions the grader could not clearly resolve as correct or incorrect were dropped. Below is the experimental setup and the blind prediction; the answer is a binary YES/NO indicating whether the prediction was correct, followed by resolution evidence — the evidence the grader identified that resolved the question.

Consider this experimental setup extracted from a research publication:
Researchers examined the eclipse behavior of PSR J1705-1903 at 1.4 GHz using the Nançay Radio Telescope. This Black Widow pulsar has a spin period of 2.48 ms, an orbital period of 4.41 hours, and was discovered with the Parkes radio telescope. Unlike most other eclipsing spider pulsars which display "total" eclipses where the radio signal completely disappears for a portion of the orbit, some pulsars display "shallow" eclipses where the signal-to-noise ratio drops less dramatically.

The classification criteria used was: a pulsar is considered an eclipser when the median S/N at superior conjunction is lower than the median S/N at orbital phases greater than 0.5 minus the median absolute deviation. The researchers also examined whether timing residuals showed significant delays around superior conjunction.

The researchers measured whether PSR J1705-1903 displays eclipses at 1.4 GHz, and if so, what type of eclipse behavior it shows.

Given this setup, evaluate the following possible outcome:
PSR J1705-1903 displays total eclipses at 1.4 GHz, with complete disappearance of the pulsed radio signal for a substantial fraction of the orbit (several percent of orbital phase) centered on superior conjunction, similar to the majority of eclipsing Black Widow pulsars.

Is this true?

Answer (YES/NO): NO